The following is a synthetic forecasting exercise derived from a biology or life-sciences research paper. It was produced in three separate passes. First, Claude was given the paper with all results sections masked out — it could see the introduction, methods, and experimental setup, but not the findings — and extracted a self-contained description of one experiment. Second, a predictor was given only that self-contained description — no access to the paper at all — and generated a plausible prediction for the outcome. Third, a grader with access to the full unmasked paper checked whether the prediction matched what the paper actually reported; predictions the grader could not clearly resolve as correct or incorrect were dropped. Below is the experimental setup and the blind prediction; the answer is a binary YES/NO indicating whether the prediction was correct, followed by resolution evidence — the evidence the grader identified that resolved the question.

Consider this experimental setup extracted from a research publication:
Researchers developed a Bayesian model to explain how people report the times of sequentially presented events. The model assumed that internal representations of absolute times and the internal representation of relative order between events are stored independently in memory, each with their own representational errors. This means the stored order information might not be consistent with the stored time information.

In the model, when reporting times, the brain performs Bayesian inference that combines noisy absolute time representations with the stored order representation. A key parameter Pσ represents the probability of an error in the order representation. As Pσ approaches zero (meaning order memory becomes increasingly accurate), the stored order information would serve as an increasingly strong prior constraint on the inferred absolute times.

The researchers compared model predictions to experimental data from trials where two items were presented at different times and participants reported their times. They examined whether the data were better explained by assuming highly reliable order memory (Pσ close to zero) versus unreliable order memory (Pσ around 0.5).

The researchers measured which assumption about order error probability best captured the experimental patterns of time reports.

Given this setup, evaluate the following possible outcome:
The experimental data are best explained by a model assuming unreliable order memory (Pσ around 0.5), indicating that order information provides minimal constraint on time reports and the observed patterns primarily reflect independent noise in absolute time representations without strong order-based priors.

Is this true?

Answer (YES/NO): NO